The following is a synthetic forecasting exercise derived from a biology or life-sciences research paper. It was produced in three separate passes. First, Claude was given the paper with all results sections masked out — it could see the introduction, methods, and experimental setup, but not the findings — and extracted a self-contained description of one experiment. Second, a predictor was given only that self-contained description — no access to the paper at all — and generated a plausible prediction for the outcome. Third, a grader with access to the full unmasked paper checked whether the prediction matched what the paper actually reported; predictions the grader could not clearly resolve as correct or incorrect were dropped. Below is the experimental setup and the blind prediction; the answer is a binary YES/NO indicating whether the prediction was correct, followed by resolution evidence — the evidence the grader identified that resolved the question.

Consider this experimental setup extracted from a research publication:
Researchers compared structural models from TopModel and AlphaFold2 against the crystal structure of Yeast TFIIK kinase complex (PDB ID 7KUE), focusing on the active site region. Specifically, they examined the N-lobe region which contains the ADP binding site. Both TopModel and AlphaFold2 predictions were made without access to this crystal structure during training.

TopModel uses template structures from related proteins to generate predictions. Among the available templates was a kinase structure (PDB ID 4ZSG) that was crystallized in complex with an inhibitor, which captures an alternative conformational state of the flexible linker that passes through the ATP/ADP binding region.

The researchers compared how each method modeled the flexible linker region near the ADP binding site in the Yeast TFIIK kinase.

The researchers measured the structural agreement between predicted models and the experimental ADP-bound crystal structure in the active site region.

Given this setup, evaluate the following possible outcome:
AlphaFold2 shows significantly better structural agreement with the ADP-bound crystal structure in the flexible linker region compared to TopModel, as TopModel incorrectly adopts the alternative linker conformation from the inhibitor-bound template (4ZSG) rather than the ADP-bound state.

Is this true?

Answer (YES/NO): YES